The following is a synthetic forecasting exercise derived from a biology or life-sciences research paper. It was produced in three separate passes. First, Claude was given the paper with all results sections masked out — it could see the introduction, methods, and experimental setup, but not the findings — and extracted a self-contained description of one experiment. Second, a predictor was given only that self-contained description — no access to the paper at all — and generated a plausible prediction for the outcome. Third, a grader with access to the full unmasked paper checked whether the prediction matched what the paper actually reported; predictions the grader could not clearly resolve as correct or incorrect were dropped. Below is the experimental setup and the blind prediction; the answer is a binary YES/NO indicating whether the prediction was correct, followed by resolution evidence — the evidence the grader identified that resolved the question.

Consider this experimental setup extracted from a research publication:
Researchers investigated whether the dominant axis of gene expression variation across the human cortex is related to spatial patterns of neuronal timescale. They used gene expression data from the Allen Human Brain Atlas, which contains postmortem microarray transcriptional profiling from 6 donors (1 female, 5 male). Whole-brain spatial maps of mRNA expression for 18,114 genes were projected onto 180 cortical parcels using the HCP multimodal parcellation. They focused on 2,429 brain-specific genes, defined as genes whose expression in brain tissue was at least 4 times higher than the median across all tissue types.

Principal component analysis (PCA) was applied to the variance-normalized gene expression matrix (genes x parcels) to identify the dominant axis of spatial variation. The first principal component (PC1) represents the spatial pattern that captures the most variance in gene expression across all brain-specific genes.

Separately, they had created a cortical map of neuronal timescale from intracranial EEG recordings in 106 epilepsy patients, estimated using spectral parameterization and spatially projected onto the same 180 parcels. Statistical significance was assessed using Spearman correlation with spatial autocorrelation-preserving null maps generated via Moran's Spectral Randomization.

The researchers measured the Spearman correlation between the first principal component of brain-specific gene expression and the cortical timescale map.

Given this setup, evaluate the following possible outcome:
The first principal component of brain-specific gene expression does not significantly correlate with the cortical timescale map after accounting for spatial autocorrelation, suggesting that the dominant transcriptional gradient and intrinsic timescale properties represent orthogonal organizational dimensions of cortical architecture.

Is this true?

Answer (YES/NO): NO